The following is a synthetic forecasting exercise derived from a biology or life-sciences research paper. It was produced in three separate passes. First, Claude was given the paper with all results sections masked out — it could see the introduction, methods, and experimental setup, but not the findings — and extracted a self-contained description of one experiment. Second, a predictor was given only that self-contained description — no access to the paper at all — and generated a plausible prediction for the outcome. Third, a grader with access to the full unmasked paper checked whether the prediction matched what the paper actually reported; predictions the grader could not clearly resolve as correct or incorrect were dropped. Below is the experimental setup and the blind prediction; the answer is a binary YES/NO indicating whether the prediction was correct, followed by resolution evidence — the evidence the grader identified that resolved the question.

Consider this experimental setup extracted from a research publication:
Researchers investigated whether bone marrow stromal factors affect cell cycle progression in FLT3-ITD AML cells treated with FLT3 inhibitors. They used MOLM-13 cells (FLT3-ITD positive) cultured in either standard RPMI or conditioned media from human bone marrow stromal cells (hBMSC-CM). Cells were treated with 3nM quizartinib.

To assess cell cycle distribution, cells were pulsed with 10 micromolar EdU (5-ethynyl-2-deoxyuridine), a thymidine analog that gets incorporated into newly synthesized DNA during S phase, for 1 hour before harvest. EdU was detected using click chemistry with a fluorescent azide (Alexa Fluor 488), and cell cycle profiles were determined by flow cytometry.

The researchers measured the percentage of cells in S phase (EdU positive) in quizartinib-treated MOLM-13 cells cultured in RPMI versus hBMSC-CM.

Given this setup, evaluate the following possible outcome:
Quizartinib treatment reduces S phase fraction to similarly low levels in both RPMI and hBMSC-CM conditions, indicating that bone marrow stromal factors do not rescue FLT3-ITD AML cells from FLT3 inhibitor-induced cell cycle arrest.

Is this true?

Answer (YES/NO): YES